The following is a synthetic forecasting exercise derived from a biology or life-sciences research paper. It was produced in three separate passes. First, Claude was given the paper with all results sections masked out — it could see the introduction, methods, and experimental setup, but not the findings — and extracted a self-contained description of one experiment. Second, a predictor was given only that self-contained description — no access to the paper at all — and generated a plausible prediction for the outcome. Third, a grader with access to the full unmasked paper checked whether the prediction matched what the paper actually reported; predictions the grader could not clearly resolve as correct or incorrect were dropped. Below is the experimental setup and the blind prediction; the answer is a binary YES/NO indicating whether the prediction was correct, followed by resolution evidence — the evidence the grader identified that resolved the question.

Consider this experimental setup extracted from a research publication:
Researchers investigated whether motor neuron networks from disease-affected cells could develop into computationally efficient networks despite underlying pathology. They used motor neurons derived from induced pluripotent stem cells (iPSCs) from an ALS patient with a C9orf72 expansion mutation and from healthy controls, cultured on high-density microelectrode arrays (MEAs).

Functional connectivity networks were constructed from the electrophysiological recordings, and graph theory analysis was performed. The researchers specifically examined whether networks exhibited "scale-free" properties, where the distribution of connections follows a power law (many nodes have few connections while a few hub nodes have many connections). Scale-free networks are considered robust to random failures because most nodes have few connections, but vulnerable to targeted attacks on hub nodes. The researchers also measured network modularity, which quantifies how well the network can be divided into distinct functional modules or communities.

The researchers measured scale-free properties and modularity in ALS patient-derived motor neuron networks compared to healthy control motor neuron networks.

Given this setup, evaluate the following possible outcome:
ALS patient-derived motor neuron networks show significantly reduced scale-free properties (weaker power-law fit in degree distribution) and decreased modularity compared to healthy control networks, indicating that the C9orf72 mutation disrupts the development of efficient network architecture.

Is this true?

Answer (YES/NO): NO